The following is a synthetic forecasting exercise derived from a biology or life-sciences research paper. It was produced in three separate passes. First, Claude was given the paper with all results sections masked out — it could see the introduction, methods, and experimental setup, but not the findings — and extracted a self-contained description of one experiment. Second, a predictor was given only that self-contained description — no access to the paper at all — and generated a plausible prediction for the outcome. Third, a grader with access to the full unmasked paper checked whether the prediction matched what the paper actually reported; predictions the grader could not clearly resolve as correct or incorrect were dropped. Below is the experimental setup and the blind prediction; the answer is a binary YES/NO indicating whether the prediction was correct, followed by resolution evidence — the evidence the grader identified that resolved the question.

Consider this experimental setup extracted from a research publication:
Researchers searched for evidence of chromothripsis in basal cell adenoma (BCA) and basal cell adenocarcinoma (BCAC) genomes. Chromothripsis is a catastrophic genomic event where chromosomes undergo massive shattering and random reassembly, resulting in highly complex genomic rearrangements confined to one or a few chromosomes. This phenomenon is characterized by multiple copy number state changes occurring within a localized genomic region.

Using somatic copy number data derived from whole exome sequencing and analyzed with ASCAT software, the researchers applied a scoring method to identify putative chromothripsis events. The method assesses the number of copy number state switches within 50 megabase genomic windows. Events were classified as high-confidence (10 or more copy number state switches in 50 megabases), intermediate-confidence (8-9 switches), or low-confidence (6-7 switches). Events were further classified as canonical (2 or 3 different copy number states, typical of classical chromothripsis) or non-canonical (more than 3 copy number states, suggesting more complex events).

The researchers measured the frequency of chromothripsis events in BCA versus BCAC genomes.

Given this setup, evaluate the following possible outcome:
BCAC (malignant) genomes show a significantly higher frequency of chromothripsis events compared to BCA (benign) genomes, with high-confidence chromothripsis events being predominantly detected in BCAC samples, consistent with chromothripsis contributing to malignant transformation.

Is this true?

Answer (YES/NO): NO